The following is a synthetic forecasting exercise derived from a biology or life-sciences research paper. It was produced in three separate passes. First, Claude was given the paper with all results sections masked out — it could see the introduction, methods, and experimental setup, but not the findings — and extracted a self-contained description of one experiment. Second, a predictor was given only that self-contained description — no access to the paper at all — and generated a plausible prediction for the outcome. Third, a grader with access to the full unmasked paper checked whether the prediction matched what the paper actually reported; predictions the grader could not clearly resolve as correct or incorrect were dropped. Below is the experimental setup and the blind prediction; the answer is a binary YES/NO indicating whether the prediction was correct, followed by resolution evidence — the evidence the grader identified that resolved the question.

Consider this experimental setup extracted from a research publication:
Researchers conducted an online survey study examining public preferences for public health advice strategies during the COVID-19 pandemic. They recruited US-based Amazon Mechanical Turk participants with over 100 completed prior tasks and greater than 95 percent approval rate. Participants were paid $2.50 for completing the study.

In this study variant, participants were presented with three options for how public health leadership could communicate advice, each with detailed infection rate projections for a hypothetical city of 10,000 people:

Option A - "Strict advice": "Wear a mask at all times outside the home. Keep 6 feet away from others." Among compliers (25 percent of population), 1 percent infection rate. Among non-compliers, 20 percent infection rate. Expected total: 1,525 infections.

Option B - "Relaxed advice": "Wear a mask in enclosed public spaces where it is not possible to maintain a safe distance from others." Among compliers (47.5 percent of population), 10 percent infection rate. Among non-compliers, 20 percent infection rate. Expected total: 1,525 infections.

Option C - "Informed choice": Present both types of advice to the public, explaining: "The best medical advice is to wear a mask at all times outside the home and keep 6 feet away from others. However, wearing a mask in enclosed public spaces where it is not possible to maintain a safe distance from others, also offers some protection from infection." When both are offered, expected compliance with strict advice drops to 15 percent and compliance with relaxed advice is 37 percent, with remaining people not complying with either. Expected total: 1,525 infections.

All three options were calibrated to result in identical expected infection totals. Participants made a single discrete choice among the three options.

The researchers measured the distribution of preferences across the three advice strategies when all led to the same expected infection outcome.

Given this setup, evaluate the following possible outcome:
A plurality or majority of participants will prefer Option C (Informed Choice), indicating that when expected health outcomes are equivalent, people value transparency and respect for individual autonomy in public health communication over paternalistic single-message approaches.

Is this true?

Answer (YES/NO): YES